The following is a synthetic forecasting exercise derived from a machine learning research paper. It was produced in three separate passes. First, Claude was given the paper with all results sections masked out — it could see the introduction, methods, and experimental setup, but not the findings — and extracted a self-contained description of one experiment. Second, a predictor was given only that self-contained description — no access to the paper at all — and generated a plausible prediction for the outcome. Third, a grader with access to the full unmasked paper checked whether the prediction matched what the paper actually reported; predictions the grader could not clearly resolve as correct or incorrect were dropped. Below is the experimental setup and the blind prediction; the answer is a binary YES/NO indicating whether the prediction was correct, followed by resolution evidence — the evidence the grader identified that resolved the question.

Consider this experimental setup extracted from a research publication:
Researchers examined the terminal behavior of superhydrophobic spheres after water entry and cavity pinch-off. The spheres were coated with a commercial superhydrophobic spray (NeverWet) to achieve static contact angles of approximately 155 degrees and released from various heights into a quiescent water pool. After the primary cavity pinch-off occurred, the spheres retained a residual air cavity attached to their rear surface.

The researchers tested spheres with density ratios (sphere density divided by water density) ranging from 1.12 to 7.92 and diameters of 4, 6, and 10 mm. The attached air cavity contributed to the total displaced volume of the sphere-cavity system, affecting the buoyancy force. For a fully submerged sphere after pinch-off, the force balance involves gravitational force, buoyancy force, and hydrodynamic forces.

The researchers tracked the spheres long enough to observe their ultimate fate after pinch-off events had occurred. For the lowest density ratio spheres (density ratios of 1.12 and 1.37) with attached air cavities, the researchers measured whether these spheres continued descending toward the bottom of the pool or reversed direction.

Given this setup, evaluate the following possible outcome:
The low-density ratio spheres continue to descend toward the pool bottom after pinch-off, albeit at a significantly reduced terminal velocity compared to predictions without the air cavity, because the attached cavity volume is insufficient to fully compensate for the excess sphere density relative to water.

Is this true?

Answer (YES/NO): NO